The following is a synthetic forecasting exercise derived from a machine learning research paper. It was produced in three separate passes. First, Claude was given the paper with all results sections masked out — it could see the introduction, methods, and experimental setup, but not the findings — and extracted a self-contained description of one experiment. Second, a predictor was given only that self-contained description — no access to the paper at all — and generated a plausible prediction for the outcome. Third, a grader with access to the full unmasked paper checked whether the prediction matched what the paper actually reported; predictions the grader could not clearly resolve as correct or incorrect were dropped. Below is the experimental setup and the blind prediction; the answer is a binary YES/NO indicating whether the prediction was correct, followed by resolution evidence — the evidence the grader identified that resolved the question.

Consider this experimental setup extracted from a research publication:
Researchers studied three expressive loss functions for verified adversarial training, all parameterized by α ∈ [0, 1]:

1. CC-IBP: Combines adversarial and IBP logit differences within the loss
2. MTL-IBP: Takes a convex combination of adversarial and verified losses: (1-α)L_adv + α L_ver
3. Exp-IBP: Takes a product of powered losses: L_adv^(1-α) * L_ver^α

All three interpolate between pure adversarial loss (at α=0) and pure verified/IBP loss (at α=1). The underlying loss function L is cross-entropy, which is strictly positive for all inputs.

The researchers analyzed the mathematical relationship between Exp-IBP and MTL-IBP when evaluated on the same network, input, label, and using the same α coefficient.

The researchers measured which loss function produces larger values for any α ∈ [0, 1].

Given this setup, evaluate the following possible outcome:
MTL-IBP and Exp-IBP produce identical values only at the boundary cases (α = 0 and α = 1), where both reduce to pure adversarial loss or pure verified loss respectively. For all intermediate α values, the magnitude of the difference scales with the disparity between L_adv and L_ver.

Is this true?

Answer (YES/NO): NO